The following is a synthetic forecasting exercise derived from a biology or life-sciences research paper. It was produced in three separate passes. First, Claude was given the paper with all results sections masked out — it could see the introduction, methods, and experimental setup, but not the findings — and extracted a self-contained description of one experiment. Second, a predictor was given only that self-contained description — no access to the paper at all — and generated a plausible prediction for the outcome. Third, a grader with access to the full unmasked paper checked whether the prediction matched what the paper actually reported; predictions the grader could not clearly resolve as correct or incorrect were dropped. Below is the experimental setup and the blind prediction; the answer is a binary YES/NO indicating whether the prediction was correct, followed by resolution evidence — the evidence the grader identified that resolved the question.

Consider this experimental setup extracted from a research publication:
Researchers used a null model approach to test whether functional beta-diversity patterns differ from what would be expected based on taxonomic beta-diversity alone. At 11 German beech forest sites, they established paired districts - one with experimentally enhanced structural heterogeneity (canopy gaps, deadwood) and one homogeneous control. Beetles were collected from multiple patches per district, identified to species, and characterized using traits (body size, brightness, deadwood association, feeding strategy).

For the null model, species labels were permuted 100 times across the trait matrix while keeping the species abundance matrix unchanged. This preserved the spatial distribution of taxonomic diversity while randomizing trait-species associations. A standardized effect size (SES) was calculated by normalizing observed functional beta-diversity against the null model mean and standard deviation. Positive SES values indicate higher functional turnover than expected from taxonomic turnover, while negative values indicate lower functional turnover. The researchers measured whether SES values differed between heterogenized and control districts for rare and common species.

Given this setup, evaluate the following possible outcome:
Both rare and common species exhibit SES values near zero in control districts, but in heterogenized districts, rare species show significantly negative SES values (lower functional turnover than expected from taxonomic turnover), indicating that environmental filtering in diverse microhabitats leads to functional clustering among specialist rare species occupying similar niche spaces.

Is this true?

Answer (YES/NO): NO